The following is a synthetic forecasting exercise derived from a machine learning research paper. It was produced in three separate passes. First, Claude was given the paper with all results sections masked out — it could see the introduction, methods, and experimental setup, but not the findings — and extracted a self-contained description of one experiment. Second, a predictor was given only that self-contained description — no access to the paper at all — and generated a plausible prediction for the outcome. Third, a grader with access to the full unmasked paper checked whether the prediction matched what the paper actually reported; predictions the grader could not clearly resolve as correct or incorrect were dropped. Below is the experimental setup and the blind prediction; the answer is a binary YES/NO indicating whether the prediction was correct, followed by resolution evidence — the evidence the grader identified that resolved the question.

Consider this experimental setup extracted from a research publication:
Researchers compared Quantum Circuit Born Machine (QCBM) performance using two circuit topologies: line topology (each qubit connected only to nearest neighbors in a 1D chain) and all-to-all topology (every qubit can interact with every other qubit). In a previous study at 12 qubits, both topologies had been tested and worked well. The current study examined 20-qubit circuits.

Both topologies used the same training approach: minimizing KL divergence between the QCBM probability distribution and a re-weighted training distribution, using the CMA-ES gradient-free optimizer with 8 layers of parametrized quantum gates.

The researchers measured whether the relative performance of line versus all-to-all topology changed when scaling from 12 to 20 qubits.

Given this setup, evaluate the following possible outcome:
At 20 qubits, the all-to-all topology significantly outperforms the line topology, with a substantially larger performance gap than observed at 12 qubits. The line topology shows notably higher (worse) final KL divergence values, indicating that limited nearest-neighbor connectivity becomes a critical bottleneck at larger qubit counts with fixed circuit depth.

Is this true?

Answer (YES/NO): NO